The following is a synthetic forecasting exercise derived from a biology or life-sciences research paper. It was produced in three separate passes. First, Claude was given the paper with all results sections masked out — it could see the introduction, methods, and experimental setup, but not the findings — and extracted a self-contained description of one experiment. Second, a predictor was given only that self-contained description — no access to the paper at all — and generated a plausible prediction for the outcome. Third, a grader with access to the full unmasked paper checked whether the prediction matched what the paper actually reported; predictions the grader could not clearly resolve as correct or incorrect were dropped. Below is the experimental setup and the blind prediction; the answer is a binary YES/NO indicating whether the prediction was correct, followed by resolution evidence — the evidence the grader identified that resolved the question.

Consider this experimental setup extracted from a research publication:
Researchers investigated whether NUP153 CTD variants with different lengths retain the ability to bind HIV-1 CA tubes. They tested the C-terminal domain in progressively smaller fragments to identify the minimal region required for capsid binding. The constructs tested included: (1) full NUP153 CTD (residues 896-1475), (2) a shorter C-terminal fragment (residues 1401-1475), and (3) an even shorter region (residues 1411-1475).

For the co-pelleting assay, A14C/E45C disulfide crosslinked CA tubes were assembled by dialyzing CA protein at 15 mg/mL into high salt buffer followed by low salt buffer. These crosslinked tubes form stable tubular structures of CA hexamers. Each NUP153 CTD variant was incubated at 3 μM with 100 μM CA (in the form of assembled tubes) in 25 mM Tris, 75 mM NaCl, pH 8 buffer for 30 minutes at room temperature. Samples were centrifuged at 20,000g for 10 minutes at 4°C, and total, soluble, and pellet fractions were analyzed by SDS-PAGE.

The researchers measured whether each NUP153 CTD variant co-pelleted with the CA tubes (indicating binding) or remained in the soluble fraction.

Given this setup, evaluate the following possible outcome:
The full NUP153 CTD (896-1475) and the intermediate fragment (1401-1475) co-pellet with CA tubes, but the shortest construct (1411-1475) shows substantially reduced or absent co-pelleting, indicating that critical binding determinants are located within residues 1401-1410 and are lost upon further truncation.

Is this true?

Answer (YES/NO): NO